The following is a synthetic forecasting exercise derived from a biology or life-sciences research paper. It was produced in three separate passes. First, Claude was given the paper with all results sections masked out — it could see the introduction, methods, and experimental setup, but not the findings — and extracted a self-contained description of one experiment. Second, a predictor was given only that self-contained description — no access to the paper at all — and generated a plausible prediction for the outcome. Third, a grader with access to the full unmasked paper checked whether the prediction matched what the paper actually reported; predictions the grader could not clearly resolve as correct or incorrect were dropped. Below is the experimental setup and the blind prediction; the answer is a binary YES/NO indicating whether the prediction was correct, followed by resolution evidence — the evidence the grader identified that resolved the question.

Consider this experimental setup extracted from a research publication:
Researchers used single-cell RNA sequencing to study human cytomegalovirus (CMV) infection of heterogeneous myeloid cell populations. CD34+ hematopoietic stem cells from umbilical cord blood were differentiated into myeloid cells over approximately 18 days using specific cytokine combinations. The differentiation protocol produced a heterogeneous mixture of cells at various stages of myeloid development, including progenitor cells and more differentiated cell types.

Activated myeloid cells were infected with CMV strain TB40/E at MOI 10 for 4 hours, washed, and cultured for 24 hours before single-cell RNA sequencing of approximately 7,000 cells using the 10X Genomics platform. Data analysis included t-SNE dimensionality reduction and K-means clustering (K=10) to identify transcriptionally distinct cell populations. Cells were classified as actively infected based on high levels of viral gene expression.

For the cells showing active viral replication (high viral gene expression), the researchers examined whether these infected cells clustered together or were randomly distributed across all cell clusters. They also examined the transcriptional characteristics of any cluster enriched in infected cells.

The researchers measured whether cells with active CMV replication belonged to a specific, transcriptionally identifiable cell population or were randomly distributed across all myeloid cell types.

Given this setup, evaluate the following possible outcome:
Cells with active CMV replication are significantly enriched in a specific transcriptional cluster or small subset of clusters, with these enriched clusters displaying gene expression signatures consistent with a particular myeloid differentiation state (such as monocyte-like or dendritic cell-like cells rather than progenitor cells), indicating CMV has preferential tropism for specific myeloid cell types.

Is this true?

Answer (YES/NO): NO